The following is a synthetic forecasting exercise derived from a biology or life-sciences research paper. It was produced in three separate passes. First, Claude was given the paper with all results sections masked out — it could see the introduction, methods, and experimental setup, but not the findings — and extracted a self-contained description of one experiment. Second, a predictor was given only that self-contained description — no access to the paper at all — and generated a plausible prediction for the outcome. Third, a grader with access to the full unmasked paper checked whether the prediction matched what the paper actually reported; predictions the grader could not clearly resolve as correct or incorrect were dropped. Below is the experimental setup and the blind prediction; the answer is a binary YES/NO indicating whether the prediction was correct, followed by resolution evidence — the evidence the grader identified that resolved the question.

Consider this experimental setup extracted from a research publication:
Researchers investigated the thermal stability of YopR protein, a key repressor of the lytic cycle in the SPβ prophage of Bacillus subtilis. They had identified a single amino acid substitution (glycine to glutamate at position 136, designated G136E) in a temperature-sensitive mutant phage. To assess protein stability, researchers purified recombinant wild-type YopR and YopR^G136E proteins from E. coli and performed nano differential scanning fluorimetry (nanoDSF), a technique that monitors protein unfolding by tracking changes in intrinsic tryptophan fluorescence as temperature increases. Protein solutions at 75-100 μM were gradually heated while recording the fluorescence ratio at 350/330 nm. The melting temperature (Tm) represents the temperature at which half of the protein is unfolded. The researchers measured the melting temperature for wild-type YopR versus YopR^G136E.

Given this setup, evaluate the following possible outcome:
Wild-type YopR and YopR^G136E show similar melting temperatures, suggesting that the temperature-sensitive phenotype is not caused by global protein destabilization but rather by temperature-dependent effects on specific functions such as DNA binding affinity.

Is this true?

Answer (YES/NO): NO